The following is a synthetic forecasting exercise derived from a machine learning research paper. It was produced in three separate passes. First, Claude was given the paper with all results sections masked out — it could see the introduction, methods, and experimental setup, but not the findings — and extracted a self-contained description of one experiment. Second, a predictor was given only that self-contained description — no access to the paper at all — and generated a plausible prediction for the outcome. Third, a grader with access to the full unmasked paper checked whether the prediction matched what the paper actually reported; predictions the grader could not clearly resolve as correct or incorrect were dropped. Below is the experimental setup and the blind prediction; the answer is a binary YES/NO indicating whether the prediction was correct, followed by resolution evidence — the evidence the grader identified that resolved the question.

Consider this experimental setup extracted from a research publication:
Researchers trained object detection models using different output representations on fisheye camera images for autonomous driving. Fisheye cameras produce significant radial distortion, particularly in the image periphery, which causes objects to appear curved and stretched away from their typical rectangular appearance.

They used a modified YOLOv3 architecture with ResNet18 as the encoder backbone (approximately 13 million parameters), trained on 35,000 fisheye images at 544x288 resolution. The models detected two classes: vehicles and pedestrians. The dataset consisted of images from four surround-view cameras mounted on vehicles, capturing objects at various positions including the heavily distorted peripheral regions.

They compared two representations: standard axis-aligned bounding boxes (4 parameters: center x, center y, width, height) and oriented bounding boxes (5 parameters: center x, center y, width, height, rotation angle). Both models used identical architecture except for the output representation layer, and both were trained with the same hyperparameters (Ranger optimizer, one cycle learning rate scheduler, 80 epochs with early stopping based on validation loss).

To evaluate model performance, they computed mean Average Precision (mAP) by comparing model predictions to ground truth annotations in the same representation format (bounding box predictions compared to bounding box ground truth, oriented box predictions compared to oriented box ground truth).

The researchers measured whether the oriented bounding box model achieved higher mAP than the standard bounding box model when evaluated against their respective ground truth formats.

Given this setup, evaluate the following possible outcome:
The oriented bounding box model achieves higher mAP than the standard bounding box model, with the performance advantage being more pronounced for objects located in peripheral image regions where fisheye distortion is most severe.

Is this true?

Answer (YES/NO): NO